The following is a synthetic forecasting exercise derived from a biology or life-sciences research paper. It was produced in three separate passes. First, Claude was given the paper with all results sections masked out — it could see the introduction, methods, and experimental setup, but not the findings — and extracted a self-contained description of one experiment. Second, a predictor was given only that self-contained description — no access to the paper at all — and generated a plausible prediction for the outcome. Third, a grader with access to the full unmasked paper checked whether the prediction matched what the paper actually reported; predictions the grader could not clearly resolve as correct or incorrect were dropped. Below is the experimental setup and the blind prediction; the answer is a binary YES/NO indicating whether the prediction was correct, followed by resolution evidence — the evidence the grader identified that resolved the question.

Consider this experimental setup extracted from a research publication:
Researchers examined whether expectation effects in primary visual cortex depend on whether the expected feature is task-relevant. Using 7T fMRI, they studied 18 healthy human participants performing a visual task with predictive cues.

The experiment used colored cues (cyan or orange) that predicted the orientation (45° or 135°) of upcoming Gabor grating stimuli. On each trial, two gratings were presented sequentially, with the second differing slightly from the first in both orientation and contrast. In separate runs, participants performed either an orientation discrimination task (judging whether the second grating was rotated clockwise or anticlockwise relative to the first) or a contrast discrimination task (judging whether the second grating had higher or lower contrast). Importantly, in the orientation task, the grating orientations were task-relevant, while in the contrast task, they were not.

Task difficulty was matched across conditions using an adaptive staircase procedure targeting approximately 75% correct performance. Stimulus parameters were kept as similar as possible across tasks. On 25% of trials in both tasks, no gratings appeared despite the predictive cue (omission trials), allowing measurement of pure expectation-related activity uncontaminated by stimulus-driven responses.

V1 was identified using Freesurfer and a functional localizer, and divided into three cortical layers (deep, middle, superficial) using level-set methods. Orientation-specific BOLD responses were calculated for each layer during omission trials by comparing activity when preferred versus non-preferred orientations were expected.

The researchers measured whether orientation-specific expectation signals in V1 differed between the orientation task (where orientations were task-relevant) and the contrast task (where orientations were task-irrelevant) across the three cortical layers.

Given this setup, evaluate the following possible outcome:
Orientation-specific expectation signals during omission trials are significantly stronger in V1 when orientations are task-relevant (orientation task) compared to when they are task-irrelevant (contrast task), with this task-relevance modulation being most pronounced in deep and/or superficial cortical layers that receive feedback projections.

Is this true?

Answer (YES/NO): NO